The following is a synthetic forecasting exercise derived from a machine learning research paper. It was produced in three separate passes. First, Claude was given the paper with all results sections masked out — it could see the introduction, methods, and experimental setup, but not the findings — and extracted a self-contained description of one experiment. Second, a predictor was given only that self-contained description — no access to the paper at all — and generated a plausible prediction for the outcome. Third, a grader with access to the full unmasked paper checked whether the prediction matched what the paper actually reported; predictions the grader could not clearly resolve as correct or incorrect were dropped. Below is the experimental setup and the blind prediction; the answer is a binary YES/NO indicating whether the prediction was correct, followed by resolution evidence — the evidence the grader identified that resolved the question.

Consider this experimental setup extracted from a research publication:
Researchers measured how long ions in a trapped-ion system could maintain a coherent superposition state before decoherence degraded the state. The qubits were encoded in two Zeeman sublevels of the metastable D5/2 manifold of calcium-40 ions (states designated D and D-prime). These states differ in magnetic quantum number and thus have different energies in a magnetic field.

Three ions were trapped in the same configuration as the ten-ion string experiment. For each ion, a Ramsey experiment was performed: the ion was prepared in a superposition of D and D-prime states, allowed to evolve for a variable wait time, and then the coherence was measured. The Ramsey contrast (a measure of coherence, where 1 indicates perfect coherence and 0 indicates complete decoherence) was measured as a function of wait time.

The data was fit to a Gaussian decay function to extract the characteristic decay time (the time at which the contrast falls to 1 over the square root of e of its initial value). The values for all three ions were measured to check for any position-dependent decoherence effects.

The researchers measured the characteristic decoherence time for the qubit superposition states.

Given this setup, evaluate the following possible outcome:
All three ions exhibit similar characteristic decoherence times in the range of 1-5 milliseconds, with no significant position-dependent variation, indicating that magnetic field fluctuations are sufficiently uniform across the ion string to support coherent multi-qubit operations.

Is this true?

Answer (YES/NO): NO